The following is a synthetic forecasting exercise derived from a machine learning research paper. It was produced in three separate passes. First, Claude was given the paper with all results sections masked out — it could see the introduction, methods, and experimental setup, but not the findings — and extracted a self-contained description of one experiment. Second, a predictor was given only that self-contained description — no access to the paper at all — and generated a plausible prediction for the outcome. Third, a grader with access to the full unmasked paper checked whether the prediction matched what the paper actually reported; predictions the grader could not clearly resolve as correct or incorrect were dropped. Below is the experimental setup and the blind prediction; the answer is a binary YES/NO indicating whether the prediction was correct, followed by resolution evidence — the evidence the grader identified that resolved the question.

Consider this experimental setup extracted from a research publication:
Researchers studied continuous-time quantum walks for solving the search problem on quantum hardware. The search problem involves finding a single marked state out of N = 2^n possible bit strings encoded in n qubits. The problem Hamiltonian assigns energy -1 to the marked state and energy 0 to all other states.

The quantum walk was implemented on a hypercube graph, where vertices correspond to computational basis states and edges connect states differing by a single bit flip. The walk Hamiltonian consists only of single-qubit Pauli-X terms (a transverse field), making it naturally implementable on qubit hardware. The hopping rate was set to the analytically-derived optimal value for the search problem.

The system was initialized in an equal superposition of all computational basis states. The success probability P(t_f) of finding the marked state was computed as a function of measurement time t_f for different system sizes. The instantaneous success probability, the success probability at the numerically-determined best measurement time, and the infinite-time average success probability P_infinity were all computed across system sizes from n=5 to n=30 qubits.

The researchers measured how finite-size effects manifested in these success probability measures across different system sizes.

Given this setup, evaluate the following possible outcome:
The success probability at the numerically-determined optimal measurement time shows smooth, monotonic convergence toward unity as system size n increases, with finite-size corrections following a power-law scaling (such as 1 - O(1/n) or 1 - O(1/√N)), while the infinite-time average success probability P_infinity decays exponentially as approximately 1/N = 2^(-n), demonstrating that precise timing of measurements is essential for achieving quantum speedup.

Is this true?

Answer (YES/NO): NO